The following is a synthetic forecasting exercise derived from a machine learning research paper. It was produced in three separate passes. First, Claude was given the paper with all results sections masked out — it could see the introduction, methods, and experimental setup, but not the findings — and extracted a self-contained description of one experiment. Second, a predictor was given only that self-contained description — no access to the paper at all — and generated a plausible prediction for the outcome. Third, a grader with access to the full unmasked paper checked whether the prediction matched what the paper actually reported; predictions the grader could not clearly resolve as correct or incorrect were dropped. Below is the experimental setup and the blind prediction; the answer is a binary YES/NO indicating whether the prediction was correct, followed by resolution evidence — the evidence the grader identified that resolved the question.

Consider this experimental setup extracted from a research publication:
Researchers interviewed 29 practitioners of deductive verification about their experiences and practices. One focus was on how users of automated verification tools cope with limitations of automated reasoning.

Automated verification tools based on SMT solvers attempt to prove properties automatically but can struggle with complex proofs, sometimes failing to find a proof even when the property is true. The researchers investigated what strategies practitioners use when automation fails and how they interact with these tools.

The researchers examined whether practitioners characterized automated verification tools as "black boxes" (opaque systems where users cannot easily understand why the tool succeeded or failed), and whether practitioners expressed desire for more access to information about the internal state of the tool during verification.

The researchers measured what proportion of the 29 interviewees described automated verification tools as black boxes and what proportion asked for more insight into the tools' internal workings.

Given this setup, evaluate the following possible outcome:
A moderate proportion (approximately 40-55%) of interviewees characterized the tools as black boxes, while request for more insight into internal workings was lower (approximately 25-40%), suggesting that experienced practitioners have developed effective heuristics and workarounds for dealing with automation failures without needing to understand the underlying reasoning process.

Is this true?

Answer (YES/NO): NO